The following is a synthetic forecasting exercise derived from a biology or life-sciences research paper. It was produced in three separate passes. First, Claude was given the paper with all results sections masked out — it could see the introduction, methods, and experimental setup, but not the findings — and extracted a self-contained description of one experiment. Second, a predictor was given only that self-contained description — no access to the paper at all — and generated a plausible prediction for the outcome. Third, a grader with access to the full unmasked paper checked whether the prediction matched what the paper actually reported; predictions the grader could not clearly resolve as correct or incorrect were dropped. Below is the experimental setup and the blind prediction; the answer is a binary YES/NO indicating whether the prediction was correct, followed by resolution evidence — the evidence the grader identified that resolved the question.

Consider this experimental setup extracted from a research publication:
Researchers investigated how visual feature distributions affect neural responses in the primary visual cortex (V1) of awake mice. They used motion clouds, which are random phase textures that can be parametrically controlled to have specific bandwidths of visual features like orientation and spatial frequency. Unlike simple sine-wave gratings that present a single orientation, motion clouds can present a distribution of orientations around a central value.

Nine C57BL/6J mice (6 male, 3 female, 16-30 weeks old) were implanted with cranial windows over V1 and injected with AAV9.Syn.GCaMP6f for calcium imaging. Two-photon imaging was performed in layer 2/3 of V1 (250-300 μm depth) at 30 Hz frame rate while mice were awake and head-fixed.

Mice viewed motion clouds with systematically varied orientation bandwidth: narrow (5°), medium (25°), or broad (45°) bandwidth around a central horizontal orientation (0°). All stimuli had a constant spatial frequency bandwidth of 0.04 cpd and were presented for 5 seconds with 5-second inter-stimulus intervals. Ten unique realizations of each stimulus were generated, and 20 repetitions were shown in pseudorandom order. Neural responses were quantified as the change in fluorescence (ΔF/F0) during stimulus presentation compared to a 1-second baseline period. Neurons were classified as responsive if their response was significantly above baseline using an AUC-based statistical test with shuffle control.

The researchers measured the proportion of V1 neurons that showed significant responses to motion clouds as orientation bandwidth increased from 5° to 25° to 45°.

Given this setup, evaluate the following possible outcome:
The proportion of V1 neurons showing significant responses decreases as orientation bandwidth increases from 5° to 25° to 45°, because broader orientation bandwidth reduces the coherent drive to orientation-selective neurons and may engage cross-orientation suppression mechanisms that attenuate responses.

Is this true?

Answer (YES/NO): NO